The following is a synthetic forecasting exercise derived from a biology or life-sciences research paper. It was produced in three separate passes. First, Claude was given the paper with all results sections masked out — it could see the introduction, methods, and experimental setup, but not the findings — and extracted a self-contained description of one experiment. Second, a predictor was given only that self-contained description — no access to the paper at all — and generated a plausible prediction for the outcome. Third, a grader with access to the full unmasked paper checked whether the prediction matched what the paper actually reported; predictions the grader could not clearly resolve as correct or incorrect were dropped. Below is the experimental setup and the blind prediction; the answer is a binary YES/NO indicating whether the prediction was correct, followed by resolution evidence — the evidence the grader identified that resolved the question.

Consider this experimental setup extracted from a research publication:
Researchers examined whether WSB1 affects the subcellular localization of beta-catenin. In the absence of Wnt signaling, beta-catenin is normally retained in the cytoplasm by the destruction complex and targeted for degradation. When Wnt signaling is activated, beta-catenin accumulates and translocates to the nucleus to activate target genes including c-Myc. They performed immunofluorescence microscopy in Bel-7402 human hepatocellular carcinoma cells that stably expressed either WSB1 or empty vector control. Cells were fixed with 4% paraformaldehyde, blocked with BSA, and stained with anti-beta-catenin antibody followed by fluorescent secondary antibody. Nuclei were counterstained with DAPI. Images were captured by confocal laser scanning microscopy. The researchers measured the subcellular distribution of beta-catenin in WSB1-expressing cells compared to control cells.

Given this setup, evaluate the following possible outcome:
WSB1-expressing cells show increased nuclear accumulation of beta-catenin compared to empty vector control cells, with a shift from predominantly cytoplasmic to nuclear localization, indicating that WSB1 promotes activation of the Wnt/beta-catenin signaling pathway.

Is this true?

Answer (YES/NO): YES